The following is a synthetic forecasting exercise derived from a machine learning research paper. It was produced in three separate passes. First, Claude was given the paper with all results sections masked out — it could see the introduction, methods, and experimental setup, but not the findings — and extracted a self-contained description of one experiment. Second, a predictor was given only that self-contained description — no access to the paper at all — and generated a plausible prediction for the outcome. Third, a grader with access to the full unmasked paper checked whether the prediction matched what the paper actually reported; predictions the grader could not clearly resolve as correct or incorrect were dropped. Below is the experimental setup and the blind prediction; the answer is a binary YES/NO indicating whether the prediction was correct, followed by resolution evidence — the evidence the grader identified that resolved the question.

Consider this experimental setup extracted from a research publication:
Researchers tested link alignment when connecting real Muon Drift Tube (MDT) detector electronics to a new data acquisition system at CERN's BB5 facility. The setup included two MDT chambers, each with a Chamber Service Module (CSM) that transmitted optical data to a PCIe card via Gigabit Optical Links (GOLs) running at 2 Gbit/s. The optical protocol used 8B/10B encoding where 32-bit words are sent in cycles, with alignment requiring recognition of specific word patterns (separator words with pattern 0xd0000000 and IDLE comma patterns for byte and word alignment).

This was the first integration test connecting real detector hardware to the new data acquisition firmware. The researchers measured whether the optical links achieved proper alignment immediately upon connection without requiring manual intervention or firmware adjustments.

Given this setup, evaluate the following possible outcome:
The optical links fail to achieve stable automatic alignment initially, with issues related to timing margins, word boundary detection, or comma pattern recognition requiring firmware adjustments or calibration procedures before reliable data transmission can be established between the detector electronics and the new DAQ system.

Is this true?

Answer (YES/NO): NO